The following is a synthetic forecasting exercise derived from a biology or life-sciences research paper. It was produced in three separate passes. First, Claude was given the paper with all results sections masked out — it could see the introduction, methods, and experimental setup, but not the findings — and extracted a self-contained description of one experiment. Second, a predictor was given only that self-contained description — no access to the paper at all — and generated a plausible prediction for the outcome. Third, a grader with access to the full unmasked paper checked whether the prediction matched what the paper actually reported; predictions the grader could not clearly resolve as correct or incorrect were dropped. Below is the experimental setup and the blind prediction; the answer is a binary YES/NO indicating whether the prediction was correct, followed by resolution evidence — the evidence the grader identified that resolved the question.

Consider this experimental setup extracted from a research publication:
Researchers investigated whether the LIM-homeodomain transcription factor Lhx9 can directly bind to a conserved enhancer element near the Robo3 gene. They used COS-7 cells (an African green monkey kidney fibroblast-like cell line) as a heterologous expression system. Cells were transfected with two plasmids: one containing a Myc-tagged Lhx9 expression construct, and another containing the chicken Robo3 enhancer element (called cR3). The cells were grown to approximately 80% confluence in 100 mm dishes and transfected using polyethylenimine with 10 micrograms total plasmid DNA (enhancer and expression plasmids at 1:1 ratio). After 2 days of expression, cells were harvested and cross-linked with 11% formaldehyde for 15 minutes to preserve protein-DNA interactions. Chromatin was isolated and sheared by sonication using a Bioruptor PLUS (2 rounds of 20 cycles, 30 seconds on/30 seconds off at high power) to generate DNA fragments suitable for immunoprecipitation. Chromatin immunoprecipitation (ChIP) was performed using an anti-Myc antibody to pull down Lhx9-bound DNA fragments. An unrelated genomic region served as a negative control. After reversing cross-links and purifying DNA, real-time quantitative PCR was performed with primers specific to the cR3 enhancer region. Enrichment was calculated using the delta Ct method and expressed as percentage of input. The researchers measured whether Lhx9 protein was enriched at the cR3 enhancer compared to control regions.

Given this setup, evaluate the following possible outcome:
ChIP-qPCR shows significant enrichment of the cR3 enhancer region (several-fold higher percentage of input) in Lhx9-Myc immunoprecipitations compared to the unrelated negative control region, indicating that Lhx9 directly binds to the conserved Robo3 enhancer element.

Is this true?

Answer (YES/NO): YES